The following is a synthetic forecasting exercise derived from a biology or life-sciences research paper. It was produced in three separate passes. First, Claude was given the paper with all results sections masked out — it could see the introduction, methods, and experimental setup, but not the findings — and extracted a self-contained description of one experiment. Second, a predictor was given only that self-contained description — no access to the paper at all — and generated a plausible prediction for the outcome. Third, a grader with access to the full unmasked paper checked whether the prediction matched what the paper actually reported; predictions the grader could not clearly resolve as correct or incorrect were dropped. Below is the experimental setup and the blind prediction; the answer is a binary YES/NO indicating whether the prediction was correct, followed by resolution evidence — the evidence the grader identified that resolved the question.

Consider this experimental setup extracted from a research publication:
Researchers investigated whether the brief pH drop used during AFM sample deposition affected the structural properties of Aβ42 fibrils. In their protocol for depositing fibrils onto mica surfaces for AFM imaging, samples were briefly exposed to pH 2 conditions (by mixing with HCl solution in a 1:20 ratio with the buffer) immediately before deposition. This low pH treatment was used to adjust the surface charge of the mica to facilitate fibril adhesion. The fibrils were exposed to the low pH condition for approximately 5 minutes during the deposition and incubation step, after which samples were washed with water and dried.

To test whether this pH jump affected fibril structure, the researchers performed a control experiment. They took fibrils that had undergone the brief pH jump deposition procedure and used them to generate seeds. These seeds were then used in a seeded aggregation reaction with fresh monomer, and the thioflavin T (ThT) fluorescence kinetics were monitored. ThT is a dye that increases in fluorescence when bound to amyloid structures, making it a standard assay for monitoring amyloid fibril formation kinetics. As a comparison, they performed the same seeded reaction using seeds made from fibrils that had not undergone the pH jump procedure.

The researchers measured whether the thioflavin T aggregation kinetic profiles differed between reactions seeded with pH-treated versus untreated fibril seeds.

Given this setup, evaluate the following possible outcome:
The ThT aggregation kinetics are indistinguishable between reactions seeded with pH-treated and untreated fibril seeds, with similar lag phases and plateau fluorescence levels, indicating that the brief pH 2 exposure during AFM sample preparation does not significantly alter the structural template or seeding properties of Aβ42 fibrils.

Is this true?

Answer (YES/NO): YES